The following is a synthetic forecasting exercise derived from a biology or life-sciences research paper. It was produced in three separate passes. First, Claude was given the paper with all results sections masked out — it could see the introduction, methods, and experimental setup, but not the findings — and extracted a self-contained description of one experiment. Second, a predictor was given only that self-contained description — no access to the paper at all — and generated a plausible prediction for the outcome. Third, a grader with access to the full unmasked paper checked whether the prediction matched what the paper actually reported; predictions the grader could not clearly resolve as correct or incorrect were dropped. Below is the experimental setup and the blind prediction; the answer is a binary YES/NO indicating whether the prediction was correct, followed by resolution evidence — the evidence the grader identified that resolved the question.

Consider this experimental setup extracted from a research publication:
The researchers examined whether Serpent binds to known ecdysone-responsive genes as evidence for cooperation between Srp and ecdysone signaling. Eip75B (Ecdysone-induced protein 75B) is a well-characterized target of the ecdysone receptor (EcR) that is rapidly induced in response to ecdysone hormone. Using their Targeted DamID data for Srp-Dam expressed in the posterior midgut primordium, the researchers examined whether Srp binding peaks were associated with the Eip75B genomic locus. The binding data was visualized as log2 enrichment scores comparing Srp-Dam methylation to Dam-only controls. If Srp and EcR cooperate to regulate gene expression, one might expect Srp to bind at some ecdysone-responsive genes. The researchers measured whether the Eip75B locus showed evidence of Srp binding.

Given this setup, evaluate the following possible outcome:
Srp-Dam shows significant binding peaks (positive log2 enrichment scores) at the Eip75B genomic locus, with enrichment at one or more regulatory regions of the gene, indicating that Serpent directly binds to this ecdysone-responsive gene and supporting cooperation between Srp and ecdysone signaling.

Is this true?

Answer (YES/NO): YES